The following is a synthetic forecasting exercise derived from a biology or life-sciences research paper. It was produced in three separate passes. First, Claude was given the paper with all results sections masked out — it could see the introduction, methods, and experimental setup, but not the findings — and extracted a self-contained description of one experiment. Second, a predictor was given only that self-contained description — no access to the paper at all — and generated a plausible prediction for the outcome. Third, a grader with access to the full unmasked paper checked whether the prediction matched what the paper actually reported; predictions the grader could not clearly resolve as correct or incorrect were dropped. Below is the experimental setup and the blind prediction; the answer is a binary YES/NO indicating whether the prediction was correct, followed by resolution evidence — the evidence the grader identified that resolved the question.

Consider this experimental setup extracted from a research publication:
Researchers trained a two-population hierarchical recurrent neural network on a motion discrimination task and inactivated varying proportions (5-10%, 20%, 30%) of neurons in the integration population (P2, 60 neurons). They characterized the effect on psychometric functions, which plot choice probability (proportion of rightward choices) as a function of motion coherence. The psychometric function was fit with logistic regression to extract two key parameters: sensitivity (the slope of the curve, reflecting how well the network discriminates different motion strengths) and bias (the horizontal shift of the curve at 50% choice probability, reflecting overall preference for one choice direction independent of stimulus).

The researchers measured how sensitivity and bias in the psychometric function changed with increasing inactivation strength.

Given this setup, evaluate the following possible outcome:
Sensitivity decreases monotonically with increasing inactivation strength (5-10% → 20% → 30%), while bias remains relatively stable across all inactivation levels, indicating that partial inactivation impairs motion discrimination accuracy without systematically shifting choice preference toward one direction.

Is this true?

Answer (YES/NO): YES